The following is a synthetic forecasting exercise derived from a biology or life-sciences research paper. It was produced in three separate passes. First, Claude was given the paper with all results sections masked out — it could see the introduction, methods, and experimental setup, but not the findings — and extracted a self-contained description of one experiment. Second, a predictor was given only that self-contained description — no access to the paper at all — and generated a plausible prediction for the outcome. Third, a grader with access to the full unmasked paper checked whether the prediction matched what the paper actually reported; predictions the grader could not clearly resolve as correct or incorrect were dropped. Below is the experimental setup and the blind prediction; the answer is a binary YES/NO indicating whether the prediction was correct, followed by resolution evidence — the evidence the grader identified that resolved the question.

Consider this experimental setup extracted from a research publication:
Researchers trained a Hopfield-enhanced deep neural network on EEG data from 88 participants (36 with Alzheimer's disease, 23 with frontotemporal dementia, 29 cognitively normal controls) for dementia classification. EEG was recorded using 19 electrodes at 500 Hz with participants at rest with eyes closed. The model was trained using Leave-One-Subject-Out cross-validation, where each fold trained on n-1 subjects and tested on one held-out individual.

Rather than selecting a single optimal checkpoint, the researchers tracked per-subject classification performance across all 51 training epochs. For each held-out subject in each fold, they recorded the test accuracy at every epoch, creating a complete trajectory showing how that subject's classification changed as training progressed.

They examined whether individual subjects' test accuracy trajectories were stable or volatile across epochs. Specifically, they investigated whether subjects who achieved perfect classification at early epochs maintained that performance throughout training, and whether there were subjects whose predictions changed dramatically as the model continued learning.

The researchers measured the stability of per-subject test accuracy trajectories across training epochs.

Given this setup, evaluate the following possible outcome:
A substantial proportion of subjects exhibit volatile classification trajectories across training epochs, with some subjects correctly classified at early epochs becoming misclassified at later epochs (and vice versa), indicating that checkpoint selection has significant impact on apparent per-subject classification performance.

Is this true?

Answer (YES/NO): YES